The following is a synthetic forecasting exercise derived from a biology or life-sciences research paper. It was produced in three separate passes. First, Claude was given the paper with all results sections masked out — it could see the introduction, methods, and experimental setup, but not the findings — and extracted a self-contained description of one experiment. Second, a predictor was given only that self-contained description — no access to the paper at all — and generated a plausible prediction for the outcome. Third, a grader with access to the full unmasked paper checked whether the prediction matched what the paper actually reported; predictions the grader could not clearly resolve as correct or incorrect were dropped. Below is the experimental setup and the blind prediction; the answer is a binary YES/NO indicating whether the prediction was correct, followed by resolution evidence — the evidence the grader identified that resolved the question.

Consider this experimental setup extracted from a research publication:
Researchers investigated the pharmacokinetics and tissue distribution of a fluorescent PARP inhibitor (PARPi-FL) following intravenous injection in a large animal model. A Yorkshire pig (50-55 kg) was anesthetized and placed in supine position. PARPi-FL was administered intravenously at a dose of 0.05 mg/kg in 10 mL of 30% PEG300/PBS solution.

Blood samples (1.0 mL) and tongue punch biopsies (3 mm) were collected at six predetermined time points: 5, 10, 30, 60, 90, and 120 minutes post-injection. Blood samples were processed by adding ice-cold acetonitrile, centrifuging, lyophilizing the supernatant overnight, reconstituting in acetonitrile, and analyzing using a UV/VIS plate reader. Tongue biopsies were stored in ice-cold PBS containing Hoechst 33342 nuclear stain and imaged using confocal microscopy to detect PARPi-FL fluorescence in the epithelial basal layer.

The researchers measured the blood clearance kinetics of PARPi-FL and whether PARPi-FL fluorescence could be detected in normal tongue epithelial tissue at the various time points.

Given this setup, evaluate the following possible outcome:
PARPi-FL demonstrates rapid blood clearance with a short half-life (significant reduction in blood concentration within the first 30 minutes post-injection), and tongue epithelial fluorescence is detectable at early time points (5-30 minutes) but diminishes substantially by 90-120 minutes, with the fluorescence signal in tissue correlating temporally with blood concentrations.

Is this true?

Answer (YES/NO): NO